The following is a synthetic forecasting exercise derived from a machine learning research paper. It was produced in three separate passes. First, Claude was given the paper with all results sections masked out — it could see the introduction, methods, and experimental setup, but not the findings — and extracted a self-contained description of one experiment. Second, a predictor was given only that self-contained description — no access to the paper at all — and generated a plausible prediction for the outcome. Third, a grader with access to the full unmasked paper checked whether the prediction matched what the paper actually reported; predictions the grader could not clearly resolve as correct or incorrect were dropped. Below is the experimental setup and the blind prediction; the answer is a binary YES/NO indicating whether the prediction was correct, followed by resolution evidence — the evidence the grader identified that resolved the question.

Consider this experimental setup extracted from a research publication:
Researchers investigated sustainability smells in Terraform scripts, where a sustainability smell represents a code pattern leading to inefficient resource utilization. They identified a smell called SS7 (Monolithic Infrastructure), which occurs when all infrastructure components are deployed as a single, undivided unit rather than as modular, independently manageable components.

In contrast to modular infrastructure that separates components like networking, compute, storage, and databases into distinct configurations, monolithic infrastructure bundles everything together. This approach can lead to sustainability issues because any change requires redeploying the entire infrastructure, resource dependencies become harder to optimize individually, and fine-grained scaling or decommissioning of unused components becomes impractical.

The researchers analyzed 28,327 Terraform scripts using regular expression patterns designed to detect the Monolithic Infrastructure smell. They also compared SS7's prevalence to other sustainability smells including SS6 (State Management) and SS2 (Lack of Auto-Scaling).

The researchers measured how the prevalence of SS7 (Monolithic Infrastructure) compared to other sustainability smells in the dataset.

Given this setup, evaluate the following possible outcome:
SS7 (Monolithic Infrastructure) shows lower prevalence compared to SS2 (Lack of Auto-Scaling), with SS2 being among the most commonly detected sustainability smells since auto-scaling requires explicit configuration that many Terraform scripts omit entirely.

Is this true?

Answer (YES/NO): NO